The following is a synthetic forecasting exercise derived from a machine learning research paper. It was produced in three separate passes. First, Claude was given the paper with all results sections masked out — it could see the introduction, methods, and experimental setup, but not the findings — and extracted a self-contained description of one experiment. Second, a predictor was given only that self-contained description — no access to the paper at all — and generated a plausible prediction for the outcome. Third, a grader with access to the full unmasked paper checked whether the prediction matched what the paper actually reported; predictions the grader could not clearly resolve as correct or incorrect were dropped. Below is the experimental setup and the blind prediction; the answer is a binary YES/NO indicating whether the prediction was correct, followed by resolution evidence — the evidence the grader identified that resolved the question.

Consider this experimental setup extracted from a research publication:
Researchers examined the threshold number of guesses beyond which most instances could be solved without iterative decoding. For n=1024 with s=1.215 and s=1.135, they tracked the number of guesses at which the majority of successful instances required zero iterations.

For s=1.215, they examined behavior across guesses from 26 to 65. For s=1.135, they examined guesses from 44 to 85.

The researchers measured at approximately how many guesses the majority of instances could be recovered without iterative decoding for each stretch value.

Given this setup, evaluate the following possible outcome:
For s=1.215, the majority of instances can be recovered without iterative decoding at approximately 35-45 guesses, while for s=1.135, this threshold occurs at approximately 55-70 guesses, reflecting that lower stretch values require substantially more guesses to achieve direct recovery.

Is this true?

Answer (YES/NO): NO